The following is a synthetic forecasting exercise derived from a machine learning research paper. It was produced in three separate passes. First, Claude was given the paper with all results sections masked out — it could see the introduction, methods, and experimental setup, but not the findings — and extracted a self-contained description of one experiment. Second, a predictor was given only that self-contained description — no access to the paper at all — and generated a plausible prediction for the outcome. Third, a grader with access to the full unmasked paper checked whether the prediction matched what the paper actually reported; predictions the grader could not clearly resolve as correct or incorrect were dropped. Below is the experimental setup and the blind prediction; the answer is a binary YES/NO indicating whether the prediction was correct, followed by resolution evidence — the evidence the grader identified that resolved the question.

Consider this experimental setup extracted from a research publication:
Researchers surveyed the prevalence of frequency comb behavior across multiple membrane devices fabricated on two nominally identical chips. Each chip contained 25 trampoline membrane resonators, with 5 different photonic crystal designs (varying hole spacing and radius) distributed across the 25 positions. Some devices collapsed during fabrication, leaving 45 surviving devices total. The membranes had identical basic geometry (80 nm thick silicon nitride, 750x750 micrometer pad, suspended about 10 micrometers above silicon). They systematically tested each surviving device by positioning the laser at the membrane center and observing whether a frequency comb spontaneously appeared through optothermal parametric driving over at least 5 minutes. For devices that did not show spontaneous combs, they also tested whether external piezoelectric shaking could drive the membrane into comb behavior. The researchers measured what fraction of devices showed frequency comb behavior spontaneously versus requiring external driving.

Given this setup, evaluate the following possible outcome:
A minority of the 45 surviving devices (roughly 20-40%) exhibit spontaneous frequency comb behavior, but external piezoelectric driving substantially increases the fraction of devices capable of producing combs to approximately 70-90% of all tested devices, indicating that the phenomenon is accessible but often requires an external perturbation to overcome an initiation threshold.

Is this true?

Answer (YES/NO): NO